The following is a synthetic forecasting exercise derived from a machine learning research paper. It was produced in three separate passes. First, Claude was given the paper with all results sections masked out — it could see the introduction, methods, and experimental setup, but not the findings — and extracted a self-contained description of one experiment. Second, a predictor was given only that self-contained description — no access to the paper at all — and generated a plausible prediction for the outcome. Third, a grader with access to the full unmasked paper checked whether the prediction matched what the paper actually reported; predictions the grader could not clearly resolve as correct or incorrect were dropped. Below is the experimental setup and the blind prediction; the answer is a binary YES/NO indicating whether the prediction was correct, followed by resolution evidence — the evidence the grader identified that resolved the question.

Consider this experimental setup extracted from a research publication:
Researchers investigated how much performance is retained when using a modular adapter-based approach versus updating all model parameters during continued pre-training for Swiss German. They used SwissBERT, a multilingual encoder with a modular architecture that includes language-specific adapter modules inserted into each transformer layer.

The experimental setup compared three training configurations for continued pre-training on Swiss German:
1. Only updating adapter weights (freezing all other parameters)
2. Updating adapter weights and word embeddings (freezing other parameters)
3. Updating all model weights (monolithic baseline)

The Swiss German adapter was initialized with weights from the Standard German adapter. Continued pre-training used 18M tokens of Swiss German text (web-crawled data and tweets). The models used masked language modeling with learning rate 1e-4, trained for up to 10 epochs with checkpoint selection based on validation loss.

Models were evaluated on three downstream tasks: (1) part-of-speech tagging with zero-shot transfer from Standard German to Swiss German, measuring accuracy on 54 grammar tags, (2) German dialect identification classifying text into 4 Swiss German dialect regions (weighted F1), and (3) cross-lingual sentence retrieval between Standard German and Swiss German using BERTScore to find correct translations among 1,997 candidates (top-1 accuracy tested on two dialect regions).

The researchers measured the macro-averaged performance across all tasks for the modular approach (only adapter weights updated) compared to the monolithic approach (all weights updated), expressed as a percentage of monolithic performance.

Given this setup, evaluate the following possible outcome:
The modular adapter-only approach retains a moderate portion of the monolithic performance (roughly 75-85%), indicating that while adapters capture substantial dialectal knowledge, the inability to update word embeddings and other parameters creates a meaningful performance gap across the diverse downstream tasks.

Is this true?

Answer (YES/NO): NO